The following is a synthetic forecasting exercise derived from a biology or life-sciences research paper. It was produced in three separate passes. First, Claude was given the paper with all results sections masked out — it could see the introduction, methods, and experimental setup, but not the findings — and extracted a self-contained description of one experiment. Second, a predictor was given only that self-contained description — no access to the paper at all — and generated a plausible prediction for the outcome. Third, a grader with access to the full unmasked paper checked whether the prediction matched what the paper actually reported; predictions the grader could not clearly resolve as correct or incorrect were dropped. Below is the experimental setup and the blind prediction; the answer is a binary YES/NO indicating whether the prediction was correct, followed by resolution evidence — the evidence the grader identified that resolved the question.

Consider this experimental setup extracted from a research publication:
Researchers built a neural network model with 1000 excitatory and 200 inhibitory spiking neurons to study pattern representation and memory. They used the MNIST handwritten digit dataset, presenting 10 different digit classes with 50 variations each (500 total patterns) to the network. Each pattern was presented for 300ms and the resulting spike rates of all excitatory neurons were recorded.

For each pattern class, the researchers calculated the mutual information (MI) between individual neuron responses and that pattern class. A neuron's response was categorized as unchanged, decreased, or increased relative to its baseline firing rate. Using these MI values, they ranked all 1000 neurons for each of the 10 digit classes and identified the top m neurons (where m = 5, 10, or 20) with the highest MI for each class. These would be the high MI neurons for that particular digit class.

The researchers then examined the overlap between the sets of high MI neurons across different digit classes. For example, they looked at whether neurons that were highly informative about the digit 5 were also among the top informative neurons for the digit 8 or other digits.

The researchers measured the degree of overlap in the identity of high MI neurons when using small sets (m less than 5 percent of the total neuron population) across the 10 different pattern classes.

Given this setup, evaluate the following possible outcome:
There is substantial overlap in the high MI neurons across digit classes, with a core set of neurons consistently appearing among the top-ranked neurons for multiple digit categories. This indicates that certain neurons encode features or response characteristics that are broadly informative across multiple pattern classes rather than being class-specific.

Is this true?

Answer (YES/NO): NO